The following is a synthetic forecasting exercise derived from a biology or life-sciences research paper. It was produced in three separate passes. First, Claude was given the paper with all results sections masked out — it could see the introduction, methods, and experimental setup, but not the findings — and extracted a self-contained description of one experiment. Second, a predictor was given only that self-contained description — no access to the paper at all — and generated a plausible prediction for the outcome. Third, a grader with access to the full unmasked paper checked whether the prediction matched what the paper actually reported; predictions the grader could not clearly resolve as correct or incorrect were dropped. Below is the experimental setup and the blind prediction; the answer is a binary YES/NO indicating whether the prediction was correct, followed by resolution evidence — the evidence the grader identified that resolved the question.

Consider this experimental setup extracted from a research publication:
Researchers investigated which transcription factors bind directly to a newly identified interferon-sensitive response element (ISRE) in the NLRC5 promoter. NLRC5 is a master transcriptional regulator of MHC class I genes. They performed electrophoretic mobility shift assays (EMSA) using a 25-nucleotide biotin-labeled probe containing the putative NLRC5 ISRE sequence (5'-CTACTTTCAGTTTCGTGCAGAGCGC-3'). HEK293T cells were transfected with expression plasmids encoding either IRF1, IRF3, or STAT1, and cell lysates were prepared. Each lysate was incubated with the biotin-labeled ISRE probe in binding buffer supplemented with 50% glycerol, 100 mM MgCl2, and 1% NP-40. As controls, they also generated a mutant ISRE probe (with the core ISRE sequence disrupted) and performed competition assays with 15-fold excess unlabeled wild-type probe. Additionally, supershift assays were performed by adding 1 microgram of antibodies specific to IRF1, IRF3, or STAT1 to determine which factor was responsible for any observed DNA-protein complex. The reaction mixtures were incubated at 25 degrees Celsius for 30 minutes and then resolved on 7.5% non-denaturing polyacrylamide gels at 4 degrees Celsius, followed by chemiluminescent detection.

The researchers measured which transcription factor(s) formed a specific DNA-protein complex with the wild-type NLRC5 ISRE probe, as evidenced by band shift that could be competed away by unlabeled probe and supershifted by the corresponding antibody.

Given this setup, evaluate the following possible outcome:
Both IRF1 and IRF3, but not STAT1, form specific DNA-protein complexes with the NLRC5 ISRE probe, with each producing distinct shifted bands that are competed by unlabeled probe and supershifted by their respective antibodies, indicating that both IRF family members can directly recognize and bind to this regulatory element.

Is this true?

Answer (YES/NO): NO